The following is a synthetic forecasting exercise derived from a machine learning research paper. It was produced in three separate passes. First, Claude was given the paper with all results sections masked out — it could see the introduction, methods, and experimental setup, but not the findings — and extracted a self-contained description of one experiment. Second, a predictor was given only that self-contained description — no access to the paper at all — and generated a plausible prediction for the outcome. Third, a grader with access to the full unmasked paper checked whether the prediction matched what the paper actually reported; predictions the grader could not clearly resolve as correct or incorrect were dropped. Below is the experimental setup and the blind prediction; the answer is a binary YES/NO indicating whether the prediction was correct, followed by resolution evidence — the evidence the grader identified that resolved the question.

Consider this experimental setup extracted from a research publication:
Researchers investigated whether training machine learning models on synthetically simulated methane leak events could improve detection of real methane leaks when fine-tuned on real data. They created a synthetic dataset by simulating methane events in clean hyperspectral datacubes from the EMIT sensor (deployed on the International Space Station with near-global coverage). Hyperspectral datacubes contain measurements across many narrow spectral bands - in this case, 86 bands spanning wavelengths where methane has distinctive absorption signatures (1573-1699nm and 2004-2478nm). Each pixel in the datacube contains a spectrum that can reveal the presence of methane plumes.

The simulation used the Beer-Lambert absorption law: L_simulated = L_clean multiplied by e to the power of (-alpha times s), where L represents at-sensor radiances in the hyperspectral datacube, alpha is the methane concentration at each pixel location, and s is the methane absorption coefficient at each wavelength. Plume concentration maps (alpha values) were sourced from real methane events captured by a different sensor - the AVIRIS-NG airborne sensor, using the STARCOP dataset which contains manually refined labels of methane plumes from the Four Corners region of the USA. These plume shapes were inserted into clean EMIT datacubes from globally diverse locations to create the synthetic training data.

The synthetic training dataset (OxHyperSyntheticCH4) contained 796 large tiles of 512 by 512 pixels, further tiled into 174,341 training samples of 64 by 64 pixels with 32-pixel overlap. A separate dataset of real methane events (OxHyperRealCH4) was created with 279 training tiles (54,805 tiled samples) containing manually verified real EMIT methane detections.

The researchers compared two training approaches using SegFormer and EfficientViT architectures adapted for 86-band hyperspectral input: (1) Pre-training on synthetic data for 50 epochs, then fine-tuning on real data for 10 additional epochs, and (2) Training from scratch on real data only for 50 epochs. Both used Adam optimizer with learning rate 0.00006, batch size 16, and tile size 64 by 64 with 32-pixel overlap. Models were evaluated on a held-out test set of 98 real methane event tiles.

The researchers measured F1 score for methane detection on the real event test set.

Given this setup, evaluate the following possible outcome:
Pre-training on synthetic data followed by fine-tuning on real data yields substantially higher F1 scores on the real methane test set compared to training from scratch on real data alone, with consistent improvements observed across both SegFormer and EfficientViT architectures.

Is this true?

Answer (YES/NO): YES